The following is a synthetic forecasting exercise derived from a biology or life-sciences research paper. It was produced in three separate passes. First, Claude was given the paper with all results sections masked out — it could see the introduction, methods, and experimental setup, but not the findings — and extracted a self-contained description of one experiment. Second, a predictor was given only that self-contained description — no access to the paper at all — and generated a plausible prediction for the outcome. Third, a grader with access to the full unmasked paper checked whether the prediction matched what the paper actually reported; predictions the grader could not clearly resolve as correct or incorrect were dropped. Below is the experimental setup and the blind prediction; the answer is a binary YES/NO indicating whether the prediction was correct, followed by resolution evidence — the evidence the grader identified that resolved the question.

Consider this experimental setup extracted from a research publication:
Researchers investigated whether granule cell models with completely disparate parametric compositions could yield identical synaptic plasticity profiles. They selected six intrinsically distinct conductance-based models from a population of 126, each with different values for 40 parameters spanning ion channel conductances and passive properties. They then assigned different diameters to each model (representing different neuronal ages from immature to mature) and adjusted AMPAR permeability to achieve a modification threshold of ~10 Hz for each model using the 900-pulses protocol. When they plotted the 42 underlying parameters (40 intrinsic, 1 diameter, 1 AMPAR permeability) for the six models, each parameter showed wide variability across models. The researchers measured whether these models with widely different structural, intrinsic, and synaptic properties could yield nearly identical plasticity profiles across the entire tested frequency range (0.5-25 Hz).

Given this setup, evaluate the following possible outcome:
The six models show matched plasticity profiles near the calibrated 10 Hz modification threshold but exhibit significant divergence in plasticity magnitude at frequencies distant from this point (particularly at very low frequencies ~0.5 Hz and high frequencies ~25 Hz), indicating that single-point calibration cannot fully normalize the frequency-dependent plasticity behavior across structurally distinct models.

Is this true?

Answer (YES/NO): NO